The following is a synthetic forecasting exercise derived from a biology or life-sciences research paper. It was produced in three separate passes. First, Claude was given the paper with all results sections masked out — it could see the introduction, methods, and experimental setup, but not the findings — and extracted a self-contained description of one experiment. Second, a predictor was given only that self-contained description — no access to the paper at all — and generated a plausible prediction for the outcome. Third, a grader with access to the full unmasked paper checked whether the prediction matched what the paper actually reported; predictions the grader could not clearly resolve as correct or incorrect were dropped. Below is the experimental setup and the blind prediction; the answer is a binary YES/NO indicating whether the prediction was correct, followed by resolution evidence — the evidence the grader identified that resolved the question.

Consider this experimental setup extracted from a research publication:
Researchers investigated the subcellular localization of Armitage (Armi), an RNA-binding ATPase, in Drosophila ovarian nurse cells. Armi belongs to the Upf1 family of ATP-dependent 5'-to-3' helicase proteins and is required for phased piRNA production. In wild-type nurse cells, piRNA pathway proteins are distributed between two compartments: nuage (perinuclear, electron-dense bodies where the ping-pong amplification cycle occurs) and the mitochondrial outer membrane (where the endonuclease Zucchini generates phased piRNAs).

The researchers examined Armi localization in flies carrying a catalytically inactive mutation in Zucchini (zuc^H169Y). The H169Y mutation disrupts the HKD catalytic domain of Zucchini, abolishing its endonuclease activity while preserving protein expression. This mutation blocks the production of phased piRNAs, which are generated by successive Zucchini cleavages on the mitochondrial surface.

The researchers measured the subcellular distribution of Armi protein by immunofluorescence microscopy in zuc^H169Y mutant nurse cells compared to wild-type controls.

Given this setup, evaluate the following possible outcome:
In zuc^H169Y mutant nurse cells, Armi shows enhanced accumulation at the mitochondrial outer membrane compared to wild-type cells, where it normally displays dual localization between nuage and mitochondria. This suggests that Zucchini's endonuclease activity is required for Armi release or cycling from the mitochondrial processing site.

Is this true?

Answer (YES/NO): YES